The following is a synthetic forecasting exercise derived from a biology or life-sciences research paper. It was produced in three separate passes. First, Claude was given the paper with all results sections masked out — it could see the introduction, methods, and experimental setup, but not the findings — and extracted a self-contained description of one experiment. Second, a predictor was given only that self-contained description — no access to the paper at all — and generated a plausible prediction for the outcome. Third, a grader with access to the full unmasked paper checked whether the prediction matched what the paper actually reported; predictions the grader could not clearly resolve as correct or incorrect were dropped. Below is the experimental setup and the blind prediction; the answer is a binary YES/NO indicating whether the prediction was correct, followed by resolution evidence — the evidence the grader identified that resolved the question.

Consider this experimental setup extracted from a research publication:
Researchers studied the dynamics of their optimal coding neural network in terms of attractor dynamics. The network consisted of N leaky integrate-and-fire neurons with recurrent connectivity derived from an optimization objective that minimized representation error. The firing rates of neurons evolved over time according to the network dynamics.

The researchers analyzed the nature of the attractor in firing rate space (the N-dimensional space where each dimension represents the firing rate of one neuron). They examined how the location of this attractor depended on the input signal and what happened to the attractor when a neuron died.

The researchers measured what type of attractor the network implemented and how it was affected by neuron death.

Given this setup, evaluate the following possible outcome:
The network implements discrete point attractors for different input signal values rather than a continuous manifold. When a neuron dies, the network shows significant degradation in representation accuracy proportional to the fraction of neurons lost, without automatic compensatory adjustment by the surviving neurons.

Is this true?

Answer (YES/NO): NO